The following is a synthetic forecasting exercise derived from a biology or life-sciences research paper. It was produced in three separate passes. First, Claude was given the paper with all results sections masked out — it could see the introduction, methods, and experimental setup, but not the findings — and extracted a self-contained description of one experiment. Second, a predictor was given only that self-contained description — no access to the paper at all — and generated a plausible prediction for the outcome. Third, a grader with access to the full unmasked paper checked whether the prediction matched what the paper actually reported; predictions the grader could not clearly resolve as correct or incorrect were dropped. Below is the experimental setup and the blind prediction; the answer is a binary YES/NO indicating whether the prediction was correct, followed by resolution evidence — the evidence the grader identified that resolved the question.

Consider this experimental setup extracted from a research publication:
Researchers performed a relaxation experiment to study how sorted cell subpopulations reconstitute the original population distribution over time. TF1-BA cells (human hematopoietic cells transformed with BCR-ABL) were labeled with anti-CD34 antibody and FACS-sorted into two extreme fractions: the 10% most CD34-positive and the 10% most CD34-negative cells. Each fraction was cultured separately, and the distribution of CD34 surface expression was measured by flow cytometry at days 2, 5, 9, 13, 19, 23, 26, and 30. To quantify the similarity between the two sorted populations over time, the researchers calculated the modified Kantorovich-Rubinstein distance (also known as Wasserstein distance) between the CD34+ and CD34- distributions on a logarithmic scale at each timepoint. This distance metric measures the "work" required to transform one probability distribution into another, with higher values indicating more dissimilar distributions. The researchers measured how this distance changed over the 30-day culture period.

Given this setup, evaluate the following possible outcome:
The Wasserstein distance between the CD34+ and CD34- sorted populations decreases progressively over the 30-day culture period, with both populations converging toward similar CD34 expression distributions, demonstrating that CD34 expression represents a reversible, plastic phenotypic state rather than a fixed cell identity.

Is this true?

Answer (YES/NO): YES